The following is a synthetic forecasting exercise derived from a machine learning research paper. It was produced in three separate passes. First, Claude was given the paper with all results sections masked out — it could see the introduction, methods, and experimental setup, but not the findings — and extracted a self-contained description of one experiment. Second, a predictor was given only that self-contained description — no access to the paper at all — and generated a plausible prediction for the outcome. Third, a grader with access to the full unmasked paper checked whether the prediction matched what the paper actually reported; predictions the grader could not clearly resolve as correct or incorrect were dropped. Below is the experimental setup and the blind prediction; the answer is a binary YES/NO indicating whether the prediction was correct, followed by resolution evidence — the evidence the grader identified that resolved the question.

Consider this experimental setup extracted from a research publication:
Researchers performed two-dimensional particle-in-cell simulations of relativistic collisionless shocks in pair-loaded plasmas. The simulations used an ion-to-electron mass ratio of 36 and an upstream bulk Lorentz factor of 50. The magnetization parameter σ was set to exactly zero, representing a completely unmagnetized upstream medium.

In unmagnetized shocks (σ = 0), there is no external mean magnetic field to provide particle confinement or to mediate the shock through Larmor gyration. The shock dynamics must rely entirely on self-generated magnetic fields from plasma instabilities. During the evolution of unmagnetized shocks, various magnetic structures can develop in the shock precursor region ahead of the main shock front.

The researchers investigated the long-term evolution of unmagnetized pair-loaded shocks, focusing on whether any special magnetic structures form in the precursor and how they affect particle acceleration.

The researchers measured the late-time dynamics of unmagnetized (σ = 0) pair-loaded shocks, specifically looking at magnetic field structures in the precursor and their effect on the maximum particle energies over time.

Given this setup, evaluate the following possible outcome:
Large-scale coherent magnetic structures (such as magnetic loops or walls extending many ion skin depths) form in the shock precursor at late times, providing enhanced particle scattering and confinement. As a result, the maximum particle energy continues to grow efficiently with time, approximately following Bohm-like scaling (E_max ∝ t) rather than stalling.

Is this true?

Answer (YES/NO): NO